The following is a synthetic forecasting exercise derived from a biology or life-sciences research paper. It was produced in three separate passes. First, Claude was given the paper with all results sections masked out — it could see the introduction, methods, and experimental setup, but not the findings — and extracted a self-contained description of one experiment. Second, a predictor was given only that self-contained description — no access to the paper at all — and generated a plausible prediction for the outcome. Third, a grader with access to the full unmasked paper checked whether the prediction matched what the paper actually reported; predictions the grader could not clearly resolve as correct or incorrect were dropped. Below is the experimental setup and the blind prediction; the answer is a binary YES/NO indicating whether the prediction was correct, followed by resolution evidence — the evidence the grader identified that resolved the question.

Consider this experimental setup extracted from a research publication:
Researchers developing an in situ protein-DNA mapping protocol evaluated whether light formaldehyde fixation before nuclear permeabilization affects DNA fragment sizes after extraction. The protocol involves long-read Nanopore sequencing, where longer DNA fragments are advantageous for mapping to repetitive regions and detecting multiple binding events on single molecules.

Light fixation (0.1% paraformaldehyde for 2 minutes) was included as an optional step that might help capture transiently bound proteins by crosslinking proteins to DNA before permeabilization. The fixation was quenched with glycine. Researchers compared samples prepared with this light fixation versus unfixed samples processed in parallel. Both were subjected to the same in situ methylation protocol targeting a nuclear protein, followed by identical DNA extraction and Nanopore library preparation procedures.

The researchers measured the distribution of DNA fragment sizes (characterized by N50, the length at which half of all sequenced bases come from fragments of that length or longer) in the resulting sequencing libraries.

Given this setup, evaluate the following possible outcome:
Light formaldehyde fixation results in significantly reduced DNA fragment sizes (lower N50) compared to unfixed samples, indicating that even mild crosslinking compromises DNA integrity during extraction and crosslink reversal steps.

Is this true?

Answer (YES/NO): YES